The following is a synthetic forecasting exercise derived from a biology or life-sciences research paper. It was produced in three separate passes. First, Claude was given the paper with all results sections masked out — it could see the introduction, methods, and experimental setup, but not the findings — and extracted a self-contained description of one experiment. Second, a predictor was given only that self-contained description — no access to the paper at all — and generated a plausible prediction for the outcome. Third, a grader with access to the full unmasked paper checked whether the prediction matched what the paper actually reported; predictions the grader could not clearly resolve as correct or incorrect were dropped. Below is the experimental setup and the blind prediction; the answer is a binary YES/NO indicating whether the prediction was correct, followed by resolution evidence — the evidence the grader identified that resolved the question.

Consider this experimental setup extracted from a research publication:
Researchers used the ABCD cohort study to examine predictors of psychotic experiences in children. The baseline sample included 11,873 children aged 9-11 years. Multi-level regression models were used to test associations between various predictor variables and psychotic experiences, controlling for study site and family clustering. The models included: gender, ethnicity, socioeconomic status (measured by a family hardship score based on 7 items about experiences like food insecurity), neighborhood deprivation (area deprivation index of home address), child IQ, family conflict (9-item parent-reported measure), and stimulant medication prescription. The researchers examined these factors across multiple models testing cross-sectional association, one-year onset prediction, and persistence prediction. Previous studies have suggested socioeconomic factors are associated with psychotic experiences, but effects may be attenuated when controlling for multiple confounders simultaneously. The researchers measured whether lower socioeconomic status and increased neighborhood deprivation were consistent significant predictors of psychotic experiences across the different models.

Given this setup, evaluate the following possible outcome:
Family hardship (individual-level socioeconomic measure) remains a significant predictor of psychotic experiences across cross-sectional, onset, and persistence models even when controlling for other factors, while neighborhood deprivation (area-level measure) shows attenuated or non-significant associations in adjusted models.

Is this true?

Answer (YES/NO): NO